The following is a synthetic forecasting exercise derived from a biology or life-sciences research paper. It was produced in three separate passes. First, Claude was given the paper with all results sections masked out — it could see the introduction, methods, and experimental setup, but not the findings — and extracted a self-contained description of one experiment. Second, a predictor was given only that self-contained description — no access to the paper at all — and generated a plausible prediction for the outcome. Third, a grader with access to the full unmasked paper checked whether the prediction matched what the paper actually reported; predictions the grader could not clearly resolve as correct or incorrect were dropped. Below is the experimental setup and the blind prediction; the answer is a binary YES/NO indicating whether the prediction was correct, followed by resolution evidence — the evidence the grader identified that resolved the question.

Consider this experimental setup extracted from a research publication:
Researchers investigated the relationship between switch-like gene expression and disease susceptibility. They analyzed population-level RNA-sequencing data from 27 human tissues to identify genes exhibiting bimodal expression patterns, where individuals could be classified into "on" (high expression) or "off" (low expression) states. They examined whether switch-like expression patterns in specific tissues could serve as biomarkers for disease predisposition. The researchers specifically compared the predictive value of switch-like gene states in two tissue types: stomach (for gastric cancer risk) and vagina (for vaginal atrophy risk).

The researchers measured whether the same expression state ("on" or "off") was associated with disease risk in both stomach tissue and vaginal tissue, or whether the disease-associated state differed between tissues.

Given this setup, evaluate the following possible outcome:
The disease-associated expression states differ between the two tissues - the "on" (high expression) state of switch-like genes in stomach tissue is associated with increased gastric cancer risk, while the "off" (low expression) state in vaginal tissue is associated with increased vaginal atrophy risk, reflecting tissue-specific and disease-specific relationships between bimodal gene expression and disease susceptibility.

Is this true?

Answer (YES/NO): NO